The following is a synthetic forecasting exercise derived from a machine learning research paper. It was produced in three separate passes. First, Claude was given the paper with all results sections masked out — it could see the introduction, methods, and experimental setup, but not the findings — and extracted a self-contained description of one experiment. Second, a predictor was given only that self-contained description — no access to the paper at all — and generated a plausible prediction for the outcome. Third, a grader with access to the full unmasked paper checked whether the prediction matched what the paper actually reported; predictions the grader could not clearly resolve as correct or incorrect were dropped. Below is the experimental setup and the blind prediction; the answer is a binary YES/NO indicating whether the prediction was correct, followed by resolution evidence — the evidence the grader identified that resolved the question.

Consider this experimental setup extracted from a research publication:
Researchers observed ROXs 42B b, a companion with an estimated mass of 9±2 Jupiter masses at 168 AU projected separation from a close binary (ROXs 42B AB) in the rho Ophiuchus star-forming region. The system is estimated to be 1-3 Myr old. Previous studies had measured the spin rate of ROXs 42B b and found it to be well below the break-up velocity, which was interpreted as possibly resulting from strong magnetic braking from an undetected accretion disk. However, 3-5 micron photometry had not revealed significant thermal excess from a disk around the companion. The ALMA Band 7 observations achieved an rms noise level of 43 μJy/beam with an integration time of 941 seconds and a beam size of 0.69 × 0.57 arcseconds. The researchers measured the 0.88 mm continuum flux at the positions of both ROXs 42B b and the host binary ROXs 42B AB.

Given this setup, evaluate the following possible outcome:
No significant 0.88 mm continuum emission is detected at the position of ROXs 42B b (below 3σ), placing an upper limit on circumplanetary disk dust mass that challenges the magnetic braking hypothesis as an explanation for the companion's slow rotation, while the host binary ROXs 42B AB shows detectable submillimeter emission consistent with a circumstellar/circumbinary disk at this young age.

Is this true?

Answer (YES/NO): NO